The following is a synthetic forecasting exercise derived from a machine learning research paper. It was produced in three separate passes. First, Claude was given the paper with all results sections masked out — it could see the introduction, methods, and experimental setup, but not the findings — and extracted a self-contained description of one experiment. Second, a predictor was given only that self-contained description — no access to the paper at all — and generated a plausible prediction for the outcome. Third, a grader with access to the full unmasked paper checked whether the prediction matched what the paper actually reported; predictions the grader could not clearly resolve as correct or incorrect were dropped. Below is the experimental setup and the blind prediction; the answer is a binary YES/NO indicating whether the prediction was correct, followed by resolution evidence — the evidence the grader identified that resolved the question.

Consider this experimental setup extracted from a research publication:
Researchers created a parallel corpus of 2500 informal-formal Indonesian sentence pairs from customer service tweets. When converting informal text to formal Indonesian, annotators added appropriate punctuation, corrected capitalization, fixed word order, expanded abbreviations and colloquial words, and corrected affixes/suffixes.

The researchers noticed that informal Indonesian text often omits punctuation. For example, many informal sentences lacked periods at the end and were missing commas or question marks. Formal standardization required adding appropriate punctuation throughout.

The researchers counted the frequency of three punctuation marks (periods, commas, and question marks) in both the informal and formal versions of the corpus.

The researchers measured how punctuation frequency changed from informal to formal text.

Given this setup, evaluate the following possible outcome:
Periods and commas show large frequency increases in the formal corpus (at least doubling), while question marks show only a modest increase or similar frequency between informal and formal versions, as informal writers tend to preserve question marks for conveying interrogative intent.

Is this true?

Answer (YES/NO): NO